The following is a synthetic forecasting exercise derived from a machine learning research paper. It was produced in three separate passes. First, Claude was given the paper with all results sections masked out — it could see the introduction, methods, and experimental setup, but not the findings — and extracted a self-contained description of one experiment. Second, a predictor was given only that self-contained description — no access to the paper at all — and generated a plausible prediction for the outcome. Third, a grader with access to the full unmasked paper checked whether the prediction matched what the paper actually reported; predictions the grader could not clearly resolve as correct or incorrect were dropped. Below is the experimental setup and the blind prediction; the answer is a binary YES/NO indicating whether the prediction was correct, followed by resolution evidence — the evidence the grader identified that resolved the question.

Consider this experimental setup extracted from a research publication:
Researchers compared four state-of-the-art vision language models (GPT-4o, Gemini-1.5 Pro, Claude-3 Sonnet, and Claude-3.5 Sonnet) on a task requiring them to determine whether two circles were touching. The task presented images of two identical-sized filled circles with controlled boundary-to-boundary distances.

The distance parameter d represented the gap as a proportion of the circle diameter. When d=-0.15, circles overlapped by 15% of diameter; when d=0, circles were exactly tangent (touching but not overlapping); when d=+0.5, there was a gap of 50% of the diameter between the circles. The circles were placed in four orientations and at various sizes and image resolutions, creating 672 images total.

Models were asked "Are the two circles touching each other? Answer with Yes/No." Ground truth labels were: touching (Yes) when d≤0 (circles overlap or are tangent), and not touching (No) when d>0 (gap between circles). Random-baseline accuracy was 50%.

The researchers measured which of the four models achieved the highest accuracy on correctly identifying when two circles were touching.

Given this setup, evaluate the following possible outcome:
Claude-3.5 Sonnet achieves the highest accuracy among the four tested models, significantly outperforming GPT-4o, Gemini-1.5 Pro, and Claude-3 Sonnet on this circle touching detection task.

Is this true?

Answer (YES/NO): NO